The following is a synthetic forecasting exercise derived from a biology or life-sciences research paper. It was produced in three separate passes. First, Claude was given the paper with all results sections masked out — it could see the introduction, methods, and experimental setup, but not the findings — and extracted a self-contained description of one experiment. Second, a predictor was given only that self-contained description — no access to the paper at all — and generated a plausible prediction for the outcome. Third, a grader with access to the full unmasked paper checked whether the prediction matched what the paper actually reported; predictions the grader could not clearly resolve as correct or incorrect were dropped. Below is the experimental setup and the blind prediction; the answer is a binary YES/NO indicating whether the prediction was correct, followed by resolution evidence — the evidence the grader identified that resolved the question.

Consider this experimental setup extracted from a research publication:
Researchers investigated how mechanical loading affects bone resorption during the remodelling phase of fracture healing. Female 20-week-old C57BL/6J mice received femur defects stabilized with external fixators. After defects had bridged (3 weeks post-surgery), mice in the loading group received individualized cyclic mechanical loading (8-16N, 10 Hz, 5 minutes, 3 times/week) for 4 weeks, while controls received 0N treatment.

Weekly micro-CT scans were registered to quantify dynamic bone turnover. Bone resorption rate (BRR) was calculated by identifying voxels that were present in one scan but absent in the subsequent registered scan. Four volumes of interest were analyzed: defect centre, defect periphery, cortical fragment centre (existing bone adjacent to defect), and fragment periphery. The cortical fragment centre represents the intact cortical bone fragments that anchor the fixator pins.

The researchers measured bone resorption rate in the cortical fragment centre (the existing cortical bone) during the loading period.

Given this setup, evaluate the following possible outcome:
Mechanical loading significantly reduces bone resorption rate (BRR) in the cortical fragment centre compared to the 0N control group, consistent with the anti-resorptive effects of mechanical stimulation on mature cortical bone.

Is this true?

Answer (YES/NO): YES